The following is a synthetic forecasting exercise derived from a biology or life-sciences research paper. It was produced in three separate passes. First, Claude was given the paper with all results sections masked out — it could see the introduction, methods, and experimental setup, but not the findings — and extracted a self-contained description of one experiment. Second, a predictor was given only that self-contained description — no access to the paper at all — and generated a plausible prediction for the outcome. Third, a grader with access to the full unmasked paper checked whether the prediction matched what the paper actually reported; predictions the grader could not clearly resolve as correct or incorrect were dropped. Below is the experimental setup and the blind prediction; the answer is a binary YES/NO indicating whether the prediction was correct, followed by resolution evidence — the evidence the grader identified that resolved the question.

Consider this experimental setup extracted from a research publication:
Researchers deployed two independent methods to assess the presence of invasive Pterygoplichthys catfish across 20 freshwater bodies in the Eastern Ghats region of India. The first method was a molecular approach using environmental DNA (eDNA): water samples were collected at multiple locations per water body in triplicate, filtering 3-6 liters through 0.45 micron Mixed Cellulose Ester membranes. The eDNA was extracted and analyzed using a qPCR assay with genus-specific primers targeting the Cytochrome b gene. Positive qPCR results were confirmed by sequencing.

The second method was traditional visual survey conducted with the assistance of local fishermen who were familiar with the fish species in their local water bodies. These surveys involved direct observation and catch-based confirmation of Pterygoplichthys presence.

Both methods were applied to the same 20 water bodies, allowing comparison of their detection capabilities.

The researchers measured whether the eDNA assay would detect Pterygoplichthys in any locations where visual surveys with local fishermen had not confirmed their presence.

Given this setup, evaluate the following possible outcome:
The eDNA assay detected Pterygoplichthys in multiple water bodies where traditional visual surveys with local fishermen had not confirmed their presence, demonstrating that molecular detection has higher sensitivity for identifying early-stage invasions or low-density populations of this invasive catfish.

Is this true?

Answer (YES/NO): YES